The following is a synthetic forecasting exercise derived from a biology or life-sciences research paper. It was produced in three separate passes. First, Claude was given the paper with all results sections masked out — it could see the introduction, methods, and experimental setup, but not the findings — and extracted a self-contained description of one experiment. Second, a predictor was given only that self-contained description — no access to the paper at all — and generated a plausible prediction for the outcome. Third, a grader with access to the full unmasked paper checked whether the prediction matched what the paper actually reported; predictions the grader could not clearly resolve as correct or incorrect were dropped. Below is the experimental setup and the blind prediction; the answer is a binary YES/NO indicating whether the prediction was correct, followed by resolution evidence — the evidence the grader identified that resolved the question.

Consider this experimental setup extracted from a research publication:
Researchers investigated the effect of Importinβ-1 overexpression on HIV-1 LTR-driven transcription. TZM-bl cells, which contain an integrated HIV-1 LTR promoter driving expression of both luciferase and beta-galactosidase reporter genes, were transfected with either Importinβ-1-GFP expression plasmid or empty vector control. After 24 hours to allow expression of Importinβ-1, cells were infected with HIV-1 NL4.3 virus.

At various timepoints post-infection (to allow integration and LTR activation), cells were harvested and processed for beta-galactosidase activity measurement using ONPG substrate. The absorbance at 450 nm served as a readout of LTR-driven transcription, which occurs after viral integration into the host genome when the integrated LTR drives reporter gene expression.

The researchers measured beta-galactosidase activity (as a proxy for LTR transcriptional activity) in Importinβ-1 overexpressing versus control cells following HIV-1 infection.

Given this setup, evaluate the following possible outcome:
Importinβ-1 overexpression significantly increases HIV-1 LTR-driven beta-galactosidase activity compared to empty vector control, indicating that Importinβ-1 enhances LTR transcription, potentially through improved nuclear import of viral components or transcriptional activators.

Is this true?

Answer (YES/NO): NO